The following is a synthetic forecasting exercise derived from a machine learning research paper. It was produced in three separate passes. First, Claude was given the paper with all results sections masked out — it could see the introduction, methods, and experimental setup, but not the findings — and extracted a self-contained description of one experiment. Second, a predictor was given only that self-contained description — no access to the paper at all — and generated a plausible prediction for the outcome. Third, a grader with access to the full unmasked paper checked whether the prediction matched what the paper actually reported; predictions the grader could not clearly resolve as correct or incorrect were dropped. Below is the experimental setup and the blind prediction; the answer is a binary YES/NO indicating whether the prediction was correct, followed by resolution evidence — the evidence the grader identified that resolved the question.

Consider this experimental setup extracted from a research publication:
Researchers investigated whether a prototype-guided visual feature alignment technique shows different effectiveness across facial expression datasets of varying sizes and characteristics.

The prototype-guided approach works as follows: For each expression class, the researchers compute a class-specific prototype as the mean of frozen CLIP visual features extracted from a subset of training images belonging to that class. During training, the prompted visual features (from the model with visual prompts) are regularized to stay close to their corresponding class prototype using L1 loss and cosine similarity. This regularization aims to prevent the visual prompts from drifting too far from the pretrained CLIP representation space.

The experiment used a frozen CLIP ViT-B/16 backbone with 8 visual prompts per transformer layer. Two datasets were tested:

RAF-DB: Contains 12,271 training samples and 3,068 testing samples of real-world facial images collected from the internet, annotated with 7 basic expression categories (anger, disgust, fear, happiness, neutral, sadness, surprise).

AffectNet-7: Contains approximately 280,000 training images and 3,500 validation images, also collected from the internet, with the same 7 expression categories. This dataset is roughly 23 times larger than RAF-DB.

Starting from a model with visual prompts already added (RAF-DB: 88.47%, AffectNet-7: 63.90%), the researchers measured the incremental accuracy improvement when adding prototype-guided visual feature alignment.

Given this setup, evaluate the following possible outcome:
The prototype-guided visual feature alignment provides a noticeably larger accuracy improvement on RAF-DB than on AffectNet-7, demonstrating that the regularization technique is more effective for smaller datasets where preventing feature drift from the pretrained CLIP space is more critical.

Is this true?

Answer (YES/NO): NO